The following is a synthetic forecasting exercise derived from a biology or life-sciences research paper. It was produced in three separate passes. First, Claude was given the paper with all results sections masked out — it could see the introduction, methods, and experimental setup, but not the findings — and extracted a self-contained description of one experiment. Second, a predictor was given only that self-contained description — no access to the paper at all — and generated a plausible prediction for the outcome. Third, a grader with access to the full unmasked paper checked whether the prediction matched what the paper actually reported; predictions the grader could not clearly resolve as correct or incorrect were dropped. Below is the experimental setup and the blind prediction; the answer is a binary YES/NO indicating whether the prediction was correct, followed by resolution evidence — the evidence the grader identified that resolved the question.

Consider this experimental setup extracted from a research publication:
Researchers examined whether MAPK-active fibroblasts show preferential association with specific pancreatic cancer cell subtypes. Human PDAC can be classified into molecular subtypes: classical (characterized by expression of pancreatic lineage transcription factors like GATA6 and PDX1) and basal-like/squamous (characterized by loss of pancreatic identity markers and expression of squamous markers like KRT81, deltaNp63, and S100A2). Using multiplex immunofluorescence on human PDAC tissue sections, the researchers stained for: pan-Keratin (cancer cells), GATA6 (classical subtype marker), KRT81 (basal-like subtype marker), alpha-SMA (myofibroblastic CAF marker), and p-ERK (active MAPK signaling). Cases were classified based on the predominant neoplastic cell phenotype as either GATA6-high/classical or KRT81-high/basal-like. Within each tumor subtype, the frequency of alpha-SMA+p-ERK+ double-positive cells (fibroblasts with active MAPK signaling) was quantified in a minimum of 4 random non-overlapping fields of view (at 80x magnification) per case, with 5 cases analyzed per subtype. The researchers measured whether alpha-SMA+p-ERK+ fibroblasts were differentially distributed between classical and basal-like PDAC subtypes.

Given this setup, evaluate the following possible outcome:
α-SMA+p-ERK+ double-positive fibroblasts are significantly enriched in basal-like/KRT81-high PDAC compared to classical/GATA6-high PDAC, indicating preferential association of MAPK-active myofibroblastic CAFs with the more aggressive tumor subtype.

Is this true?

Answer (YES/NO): YES